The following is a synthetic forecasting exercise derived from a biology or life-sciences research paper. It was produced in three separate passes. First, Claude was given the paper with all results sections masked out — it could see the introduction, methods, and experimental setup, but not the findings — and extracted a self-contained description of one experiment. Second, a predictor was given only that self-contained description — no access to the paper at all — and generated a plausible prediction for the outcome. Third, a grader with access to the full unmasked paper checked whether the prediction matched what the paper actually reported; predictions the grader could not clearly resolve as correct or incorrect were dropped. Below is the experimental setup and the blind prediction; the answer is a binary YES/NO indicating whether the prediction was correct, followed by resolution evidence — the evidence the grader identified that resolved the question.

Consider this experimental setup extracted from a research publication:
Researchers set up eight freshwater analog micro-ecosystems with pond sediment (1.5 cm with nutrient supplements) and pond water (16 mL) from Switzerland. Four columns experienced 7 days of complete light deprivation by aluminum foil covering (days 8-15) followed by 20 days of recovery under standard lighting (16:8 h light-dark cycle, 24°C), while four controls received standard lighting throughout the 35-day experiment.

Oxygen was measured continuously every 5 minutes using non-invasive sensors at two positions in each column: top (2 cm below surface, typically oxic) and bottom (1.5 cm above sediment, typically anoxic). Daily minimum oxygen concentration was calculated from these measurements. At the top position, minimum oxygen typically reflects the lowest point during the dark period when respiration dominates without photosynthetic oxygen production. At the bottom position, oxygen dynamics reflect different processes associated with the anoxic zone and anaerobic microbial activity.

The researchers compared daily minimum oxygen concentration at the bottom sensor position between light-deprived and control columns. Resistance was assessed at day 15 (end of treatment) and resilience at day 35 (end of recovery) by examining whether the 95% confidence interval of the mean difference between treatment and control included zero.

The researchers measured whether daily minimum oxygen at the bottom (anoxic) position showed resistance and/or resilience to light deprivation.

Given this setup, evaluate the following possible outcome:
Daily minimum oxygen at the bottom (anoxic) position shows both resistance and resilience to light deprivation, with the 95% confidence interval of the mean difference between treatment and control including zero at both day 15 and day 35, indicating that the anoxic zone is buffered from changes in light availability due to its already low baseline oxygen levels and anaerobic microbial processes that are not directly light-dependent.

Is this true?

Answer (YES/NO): YES